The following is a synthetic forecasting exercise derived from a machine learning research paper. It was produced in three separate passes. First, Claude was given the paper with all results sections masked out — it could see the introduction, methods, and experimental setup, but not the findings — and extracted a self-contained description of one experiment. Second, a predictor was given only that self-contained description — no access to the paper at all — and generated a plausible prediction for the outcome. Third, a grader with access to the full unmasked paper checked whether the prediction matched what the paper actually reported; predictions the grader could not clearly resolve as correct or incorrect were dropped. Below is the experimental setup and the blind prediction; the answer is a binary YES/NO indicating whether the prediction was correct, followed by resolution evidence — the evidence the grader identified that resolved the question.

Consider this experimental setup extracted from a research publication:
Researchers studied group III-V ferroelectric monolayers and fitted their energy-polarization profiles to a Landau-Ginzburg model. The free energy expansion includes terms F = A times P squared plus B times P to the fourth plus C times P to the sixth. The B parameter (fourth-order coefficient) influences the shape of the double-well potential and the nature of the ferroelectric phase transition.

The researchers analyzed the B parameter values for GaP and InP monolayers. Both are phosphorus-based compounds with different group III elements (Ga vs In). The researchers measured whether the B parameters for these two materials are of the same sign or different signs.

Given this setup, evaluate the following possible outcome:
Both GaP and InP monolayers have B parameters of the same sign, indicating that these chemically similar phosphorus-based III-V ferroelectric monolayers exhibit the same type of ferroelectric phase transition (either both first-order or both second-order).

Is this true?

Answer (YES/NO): YES